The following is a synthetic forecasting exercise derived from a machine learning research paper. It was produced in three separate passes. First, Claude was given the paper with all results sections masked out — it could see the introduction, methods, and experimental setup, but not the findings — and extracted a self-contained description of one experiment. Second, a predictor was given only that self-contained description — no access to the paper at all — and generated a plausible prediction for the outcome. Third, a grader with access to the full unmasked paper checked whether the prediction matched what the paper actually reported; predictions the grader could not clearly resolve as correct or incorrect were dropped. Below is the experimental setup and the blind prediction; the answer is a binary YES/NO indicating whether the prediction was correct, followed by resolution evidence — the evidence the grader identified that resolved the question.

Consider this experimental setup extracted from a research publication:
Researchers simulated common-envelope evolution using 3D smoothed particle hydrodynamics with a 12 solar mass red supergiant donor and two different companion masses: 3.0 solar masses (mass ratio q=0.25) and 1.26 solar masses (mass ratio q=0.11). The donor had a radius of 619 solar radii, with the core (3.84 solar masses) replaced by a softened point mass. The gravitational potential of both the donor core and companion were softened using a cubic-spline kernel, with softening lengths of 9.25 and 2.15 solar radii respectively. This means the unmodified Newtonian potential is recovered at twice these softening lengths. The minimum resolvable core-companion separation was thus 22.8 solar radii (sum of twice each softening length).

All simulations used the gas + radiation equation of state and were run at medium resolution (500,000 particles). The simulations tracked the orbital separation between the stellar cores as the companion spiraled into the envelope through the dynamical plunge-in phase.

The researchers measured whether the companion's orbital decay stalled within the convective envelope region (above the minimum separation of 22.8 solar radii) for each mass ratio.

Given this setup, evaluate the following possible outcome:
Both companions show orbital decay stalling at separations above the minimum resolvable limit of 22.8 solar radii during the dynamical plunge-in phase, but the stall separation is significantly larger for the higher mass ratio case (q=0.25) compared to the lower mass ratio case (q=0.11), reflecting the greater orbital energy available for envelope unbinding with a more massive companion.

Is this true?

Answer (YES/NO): NO